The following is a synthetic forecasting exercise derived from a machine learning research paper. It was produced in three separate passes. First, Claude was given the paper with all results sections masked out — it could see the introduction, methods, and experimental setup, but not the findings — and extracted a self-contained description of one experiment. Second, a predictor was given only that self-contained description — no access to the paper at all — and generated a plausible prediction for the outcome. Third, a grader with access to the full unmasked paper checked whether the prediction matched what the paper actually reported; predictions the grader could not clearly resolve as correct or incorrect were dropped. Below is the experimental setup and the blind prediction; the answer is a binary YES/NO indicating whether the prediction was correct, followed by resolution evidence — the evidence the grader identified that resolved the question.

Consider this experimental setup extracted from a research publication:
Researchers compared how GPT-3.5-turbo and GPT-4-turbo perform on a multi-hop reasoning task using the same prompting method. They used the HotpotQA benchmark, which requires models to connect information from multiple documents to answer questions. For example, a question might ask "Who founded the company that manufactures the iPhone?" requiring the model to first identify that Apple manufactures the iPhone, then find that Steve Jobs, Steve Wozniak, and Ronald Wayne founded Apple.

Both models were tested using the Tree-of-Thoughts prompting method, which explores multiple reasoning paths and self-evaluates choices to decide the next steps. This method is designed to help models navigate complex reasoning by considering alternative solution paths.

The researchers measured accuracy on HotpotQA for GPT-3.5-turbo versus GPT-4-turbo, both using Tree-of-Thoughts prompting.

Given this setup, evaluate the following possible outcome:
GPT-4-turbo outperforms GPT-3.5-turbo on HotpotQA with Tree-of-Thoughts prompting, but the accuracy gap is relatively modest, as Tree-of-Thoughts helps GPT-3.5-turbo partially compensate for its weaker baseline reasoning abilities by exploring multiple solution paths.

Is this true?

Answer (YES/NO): NO